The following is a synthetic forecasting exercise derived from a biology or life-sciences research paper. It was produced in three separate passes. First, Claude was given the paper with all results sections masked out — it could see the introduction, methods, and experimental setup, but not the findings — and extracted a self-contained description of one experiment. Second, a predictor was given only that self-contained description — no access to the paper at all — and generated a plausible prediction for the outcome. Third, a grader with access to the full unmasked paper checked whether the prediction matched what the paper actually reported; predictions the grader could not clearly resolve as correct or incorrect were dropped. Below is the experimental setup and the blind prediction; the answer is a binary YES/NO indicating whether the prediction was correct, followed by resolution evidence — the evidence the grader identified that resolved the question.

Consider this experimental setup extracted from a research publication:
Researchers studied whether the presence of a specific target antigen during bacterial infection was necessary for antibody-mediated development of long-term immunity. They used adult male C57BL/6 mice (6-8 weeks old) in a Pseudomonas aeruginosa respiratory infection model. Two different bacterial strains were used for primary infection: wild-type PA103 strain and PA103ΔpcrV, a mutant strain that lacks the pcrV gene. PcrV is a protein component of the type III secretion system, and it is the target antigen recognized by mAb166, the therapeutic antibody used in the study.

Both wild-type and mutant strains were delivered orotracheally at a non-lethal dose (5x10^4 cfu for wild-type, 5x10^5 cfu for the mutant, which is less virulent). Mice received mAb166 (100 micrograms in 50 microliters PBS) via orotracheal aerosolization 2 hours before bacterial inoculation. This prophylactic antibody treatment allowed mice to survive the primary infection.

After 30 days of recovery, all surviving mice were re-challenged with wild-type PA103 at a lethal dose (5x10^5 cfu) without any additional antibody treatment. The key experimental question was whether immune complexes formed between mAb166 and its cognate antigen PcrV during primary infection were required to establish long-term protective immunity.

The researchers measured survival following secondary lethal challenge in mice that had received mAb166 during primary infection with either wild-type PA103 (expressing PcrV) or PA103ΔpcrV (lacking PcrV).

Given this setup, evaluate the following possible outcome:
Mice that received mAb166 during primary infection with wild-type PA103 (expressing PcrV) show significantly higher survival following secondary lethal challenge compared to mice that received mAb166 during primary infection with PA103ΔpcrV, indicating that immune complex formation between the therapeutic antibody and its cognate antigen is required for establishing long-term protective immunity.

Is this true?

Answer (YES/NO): YES